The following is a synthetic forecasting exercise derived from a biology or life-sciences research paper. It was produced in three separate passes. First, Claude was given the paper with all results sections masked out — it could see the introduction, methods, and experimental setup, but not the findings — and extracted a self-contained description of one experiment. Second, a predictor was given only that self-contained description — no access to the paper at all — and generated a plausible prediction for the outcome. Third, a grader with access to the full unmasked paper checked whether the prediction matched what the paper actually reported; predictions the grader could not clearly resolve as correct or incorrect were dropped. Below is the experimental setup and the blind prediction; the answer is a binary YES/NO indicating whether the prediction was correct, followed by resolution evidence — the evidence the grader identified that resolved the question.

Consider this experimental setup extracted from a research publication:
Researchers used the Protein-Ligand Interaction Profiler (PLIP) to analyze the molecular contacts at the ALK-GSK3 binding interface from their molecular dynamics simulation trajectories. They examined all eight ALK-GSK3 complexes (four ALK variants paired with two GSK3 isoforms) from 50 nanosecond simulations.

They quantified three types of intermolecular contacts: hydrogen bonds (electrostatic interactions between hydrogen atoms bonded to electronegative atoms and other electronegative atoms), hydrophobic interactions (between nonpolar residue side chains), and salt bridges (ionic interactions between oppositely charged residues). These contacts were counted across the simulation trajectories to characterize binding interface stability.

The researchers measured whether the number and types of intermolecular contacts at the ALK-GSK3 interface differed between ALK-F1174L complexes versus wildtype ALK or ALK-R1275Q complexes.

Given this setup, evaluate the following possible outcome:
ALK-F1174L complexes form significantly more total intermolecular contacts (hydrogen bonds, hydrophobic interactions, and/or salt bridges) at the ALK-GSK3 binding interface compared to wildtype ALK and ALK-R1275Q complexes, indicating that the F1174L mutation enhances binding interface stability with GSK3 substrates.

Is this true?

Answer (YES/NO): NO